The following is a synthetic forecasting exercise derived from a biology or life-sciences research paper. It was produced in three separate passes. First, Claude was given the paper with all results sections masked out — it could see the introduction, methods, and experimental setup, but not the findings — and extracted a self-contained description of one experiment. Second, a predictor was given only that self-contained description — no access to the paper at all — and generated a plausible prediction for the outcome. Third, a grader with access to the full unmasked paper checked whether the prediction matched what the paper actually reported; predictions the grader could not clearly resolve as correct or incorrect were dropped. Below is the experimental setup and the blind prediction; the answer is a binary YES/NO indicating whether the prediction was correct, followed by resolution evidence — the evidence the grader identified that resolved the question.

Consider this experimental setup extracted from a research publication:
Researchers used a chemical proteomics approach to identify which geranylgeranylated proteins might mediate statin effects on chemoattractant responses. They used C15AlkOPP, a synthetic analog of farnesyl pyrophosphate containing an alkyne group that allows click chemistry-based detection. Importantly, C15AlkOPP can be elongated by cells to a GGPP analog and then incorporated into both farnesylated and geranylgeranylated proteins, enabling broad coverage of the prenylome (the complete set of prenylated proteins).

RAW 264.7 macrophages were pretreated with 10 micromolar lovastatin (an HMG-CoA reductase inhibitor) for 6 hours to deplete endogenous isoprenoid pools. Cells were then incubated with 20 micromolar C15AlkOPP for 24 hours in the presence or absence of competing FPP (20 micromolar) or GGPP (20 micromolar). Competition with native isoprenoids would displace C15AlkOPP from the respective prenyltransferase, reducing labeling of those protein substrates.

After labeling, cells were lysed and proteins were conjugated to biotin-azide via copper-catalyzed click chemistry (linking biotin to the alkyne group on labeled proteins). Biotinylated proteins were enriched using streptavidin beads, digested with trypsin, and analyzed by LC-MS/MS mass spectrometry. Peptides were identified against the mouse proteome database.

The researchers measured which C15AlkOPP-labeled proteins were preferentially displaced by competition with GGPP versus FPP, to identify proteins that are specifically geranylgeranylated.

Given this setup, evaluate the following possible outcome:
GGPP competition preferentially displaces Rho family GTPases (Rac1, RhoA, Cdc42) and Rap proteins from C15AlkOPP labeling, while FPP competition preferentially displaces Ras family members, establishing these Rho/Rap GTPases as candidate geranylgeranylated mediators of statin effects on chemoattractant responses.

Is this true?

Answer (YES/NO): NO